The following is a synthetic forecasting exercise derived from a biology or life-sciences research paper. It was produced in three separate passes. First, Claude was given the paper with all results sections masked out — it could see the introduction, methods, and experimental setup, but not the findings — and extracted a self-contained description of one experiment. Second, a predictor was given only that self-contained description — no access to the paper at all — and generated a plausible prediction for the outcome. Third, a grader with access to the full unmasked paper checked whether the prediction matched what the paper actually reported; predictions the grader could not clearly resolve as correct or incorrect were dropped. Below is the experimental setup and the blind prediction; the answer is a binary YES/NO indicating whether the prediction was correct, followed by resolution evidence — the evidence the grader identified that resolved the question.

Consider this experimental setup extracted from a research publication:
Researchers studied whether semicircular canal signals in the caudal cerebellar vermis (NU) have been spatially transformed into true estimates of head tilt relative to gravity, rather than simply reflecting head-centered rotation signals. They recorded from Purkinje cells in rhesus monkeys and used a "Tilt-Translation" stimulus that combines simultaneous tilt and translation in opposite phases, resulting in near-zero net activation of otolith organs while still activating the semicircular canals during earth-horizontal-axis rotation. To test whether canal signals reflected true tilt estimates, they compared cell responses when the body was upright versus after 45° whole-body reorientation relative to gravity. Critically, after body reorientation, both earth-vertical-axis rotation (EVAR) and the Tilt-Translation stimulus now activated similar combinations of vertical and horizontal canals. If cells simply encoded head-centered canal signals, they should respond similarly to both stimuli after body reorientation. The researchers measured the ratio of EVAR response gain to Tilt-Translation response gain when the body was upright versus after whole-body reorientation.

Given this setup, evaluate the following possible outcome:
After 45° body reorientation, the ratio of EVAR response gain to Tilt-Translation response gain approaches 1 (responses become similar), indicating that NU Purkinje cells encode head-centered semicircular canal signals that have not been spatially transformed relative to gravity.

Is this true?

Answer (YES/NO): NO